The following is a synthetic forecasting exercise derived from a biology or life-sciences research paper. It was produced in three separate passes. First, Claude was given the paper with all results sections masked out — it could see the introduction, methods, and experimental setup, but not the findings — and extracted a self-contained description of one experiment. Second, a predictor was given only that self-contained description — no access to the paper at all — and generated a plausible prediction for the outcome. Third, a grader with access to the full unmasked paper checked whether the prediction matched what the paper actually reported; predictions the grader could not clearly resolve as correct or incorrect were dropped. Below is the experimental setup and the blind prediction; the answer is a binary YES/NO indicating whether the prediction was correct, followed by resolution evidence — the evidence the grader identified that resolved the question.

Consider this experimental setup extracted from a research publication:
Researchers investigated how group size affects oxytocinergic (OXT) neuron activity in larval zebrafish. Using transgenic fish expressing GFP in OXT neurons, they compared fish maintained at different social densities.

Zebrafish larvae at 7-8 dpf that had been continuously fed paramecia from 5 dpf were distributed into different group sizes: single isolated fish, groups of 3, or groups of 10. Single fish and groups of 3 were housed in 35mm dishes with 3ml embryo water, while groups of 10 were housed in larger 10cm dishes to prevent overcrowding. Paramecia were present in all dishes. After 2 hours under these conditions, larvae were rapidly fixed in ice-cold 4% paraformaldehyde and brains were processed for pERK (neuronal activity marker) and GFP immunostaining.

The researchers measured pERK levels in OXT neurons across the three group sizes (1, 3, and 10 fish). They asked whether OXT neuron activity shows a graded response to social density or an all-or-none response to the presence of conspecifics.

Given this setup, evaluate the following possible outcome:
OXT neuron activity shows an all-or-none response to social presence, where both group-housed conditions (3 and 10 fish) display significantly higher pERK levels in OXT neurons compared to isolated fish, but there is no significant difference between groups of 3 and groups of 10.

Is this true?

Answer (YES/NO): NO